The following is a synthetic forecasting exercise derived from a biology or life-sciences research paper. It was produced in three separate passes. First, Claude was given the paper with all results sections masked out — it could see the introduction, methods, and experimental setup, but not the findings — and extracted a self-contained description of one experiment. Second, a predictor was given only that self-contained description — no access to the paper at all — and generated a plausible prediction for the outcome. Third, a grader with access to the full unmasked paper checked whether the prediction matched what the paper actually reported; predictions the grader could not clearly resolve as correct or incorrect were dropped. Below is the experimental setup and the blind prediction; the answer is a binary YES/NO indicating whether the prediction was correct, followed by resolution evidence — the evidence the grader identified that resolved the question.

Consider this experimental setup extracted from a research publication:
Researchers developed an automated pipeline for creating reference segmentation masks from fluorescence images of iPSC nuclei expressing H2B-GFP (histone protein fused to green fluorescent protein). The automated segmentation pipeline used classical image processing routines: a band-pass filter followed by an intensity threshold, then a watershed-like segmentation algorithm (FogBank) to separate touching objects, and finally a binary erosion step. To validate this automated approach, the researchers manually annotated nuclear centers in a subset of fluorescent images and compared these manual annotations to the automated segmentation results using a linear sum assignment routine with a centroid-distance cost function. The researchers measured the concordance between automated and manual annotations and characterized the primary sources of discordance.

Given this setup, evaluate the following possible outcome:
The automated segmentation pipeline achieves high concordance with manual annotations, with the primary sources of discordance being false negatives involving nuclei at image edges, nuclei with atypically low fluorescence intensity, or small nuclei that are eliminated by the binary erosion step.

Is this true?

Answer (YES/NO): NO